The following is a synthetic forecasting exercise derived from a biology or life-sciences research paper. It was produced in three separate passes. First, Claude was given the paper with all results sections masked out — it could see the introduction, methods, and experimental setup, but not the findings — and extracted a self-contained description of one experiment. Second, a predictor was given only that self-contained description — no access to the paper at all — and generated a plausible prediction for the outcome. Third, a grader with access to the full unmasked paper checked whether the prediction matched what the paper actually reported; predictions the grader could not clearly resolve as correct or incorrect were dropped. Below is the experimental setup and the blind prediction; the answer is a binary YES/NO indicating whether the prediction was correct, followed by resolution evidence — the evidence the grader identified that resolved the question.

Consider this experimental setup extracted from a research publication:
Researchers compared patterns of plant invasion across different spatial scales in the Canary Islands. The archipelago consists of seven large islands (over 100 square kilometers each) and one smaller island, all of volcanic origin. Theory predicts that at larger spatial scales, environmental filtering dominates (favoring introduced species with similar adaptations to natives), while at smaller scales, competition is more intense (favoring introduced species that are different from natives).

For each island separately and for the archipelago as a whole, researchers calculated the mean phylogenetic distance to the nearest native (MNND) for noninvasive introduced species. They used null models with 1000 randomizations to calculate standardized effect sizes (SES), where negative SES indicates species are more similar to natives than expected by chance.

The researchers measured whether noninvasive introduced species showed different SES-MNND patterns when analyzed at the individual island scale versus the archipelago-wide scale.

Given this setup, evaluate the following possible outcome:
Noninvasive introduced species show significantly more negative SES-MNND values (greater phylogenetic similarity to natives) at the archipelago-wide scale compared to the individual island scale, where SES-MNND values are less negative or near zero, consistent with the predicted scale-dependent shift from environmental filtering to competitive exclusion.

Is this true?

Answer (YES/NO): NO